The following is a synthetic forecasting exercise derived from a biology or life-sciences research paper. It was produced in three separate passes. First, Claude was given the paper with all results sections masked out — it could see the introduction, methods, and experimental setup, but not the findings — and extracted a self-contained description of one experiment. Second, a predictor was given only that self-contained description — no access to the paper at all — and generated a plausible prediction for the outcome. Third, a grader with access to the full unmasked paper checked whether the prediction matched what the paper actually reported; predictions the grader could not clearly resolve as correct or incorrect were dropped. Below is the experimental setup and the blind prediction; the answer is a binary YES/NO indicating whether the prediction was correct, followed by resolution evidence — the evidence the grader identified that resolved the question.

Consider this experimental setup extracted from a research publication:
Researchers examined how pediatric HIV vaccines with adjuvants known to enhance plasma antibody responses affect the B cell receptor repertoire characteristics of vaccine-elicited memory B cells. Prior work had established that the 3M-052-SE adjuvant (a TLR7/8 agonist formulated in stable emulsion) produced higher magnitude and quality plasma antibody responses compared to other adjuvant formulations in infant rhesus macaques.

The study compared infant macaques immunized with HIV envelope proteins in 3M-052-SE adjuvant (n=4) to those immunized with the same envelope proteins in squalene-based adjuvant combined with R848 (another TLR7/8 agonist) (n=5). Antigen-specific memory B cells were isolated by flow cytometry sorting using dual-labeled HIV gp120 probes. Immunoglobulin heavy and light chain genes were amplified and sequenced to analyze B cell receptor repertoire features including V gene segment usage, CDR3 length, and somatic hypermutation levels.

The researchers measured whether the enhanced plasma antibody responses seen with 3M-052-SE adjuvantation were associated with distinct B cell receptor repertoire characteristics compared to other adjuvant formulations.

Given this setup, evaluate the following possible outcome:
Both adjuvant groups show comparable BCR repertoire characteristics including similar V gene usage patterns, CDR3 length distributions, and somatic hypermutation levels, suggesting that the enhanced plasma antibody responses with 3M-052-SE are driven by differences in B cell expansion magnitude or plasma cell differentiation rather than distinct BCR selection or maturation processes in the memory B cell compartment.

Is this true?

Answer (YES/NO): YES